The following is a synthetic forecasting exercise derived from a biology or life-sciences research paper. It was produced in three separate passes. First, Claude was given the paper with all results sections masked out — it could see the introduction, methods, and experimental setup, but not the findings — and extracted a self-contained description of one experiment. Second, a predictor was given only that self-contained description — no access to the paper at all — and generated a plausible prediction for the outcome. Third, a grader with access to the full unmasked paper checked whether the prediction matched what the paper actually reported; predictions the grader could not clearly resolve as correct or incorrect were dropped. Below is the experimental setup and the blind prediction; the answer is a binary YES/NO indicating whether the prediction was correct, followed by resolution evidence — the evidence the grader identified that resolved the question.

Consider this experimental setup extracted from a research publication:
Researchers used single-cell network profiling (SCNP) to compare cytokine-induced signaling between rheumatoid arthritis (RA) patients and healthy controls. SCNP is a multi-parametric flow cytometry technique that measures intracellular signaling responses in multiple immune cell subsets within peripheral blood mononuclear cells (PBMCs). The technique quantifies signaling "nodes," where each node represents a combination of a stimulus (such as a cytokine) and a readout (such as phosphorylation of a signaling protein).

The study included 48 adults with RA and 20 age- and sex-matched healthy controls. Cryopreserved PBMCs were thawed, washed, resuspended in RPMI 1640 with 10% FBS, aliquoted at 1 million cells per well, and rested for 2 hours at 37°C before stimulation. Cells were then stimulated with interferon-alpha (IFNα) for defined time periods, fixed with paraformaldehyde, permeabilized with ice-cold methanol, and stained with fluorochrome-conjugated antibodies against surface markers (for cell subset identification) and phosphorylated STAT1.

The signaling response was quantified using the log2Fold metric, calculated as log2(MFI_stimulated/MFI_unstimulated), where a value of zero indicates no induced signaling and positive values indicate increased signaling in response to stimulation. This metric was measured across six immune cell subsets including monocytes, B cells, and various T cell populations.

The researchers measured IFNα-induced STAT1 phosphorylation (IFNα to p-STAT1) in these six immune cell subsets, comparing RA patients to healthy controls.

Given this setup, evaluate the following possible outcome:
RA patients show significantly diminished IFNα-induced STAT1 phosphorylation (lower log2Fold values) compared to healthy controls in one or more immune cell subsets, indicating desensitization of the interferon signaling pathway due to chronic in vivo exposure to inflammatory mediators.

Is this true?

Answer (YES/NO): YES